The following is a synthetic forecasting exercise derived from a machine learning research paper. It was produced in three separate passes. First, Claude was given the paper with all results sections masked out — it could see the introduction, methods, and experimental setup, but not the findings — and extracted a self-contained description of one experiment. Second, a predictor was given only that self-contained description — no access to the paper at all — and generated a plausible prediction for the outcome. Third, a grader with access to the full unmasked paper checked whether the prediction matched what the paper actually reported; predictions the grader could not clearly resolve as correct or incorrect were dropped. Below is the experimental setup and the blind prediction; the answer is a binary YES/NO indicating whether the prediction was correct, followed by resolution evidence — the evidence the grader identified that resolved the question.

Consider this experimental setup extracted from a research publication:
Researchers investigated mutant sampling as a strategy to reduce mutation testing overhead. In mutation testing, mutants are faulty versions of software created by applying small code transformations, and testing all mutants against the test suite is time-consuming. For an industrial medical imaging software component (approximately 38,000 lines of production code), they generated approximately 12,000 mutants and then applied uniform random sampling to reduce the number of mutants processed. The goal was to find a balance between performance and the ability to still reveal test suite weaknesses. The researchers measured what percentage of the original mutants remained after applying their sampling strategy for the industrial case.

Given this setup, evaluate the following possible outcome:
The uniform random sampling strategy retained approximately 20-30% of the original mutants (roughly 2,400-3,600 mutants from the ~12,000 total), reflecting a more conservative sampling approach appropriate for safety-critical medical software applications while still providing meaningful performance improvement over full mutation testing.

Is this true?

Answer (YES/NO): NO